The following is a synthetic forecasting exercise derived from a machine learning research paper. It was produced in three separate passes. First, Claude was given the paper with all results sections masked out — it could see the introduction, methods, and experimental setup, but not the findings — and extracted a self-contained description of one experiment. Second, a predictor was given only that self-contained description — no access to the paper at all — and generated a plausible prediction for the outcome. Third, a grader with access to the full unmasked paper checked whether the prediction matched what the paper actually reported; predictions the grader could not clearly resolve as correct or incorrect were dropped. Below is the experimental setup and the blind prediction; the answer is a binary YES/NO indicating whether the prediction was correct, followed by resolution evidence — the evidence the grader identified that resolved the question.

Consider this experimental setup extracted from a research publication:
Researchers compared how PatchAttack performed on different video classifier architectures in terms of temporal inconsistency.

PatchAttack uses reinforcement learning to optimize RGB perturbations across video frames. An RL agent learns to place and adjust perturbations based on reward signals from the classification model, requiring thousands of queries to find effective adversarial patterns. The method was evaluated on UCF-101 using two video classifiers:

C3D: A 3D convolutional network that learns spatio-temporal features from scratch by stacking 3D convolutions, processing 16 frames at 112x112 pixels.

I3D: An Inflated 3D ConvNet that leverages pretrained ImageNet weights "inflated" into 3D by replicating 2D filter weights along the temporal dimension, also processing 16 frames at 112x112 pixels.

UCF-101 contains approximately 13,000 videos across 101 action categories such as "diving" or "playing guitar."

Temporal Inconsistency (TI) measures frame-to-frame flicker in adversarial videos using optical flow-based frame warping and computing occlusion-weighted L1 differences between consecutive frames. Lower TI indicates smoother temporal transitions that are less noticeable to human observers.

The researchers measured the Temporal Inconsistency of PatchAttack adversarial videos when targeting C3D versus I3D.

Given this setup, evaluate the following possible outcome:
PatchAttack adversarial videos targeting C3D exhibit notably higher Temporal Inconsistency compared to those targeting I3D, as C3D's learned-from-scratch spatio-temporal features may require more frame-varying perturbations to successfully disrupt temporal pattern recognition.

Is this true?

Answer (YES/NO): NO